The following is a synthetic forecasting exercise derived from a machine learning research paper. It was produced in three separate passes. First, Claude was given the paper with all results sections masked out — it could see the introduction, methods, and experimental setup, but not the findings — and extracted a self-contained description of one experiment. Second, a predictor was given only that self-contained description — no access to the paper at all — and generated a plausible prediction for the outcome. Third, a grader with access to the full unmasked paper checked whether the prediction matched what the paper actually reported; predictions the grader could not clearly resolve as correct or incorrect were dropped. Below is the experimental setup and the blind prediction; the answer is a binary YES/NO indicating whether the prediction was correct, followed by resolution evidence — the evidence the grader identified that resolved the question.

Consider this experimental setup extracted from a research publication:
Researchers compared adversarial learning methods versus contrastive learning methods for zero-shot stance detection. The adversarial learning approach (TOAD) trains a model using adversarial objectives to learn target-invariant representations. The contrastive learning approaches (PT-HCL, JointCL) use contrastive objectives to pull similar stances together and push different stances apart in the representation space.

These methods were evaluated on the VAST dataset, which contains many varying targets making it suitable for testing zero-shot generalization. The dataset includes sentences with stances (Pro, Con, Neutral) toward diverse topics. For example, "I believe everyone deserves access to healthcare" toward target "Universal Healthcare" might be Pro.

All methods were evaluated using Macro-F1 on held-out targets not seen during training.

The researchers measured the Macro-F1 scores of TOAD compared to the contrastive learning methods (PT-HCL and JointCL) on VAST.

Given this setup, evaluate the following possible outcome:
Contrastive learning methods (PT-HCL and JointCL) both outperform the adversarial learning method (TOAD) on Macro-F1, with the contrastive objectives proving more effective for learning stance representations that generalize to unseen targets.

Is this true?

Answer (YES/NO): YES